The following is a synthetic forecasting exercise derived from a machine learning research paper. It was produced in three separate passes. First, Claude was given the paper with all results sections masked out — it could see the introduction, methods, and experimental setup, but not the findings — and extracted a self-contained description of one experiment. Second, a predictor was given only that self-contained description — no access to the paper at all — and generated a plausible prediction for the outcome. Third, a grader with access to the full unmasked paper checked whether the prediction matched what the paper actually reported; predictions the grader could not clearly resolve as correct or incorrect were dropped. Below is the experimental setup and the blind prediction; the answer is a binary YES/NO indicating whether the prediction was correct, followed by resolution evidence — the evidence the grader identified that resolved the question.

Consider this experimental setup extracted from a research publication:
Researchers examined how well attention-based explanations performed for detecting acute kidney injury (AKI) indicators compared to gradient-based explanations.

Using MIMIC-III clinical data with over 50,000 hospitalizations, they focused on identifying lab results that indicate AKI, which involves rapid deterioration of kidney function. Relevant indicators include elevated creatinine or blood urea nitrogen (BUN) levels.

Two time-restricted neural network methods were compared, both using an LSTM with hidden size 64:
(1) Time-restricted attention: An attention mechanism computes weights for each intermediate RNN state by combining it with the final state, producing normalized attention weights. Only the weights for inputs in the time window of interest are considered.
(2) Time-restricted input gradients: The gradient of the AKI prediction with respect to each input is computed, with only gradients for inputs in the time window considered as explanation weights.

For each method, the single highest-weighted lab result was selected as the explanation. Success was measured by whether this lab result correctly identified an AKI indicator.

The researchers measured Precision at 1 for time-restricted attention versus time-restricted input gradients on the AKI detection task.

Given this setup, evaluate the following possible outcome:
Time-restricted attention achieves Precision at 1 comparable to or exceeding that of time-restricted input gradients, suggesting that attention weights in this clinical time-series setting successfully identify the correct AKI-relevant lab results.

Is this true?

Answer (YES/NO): NO